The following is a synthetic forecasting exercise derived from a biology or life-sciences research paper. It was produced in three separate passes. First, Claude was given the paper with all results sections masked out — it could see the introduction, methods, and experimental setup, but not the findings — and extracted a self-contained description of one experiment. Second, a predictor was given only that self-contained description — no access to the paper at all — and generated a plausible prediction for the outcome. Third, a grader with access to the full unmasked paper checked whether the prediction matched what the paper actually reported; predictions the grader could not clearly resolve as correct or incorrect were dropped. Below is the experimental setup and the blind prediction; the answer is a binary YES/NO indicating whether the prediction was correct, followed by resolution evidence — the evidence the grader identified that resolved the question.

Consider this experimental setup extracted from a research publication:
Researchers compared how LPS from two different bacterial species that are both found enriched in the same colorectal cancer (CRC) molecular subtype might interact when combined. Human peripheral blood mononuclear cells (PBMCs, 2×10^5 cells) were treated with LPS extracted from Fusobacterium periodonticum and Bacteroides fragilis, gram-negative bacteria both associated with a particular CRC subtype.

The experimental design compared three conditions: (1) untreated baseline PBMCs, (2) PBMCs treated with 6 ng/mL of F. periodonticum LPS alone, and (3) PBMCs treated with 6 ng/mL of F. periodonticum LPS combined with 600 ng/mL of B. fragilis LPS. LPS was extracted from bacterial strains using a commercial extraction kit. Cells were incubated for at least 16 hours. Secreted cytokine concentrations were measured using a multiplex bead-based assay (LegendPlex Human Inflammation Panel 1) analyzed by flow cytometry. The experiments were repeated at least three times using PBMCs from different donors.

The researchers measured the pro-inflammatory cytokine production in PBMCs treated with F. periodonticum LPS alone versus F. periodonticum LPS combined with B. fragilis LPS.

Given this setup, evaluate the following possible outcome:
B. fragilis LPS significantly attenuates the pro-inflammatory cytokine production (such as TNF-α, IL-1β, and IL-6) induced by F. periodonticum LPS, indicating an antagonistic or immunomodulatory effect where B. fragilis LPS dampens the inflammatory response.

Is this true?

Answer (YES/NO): YES